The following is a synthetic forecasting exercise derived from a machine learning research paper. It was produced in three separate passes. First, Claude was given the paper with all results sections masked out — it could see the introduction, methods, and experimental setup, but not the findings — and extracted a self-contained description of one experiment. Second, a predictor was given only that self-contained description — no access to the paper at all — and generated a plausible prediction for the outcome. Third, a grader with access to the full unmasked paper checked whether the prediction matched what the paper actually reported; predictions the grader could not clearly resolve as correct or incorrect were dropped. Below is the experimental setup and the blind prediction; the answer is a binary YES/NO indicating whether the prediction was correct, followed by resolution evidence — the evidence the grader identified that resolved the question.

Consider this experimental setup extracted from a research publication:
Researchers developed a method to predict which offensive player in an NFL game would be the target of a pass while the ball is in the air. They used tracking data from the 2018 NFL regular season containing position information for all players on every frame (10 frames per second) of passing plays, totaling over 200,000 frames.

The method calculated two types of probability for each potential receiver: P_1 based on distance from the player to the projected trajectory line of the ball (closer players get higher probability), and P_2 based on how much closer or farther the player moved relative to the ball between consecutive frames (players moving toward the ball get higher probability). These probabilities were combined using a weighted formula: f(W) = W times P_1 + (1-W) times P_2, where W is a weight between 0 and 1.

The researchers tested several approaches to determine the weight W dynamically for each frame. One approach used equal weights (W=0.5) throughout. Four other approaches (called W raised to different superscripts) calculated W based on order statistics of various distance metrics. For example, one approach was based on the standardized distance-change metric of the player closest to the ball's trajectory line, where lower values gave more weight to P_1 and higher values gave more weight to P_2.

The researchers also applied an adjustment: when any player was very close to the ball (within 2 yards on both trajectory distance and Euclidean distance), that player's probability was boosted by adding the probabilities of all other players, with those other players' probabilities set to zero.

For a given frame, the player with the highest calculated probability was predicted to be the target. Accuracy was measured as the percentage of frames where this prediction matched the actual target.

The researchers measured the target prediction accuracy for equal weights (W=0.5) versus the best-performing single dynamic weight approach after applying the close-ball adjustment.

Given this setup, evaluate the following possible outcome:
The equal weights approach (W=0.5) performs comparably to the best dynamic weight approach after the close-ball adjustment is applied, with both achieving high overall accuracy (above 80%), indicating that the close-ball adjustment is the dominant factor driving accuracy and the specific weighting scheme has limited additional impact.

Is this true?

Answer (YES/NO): NO